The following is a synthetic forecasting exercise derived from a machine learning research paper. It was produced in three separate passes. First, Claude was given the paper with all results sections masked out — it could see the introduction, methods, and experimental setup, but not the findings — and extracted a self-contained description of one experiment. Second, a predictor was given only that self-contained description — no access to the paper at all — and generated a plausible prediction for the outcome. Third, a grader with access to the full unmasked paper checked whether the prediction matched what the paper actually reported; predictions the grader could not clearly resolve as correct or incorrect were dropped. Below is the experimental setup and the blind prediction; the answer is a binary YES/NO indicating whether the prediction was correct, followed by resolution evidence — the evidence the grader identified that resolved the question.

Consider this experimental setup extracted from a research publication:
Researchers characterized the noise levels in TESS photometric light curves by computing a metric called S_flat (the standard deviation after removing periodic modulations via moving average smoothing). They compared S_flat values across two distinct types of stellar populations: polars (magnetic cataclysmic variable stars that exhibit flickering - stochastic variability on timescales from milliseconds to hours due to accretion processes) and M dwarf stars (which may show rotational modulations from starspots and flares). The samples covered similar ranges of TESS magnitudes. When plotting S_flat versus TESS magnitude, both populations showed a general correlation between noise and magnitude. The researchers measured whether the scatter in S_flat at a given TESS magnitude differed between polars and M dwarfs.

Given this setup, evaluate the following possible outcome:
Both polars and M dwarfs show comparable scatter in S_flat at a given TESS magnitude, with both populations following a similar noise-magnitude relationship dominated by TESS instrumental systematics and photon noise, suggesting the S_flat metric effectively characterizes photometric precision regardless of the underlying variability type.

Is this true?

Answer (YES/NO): NO